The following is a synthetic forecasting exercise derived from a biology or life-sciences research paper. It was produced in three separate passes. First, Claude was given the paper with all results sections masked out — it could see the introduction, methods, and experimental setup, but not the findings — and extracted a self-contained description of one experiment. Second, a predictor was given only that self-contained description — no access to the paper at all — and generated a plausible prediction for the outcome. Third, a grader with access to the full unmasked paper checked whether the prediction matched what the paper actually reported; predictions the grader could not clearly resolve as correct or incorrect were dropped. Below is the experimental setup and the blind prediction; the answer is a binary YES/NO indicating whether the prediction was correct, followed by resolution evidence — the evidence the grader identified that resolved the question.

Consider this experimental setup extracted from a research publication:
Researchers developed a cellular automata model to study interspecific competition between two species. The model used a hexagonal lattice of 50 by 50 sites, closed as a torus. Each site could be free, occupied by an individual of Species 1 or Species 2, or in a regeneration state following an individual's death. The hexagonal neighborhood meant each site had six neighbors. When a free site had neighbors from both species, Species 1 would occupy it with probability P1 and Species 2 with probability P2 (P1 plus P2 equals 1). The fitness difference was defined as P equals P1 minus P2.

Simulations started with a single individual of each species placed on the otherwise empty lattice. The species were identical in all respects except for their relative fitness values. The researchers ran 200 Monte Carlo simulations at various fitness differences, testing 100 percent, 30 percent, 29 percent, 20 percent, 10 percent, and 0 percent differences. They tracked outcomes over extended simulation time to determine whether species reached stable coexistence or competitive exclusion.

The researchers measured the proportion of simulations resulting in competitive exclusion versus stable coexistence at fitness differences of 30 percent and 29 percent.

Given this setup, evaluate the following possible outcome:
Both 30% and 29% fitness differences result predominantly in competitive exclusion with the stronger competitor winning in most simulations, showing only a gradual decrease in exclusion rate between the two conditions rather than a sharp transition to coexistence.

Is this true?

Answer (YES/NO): NO